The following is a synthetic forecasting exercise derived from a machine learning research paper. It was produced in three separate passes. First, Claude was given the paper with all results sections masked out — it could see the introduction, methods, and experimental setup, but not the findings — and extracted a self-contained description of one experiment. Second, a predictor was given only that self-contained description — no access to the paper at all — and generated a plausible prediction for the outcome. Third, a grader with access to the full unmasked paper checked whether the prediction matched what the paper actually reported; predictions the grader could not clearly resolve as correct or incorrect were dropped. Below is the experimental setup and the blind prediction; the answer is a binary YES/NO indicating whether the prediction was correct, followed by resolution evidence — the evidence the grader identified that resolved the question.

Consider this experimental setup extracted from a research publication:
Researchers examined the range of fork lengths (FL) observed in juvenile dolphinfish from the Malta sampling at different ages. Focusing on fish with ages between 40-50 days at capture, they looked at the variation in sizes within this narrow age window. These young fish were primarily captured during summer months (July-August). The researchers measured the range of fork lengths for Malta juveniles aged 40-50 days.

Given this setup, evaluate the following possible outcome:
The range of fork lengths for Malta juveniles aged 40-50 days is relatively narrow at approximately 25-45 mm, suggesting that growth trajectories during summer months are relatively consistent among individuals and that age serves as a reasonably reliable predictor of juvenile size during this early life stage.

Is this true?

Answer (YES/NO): NO